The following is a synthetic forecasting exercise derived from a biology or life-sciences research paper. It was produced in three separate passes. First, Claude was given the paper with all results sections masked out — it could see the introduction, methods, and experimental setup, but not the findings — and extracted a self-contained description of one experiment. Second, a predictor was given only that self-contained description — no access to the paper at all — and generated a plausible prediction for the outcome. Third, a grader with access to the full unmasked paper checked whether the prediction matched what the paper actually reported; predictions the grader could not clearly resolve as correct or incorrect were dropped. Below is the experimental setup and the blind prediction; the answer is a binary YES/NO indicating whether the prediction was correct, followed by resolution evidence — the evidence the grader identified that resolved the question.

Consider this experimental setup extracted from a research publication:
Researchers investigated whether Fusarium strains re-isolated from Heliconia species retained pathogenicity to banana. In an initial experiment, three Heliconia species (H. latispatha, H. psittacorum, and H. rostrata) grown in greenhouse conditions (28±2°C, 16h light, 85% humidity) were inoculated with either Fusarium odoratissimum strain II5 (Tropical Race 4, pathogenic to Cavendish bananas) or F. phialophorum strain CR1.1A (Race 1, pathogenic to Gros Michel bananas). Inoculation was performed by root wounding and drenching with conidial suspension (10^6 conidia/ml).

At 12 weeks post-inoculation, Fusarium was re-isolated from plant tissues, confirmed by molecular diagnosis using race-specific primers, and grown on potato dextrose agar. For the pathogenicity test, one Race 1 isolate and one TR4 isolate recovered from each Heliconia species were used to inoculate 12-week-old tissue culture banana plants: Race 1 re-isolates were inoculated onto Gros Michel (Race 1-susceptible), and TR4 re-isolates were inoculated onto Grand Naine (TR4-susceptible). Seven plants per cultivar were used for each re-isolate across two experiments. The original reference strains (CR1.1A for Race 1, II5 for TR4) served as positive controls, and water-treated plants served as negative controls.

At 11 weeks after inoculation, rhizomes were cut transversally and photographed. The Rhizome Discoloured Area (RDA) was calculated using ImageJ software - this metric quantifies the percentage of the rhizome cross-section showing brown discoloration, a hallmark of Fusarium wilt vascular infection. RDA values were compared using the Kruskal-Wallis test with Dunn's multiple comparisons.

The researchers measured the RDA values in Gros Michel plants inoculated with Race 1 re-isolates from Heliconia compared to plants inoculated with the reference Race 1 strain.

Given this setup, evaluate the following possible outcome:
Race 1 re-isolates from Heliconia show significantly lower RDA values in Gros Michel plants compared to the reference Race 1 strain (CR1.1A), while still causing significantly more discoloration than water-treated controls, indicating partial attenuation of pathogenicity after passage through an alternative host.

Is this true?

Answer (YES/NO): NO